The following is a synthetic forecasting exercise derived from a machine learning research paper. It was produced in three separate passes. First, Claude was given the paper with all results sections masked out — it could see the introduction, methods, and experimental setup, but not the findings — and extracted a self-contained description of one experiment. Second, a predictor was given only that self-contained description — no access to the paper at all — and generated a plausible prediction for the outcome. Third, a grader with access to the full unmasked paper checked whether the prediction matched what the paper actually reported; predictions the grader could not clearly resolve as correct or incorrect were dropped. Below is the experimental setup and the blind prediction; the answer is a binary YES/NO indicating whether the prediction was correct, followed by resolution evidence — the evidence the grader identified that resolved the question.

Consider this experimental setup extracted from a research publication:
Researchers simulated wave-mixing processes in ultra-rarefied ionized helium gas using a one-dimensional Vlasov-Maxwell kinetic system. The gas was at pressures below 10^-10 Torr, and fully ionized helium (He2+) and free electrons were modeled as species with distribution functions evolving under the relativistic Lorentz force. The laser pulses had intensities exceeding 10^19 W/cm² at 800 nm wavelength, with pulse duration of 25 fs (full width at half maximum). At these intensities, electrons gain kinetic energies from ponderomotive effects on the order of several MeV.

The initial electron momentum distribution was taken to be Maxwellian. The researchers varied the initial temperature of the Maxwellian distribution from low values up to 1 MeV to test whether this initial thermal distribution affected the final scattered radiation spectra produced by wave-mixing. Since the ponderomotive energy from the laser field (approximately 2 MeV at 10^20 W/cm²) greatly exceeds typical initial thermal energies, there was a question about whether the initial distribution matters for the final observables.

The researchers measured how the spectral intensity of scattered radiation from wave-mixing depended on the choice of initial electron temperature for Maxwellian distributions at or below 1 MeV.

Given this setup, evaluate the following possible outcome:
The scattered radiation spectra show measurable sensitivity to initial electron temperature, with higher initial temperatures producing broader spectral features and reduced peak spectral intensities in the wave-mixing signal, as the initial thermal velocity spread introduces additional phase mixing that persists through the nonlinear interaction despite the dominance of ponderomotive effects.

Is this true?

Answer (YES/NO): NO